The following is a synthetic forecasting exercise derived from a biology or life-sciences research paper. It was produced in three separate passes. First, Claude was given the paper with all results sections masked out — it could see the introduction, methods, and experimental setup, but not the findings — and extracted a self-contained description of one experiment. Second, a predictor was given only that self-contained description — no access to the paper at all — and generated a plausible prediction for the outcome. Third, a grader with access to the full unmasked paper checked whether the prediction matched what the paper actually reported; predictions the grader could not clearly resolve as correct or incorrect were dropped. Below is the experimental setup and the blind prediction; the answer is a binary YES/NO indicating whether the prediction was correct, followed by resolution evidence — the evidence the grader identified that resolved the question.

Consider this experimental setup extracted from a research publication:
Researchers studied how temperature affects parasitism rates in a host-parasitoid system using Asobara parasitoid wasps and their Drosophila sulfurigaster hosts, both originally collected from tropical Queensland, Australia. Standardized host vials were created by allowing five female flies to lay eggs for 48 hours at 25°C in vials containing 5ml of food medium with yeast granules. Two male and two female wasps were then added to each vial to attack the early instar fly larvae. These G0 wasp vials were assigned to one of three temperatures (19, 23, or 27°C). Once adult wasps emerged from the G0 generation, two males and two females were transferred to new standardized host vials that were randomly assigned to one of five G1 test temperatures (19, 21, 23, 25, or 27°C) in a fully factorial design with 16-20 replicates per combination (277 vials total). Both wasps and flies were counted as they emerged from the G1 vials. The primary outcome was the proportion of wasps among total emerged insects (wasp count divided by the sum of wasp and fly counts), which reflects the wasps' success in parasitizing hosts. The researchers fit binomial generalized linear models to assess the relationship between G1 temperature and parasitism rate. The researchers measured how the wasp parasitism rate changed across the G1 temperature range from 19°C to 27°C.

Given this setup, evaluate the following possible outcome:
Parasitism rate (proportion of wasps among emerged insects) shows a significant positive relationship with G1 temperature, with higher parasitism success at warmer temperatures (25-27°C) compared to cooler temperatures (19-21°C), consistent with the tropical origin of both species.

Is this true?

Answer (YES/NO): NO